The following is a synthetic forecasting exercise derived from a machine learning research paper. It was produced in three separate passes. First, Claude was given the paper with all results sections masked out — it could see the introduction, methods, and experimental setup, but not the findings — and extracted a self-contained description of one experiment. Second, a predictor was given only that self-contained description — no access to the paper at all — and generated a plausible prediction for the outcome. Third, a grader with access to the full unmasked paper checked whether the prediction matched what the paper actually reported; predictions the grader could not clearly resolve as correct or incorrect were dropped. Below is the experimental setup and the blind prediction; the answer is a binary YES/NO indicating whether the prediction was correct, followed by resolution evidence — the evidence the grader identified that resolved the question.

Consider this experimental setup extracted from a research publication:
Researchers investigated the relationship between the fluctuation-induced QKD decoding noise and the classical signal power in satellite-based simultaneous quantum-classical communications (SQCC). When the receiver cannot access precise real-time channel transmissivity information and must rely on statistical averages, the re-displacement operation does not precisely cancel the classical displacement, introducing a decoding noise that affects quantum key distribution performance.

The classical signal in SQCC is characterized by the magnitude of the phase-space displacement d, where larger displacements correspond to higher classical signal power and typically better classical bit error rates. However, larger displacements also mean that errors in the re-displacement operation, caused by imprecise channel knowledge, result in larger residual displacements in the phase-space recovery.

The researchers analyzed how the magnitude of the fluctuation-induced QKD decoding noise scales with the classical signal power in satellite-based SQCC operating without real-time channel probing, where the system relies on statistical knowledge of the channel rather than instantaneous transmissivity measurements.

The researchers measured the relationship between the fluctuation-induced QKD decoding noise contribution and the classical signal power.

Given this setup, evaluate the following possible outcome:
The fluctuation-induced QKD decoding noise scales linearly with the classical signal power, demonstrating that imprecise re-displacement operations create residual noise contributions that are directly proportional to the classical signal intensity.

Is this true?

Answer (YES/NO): YES